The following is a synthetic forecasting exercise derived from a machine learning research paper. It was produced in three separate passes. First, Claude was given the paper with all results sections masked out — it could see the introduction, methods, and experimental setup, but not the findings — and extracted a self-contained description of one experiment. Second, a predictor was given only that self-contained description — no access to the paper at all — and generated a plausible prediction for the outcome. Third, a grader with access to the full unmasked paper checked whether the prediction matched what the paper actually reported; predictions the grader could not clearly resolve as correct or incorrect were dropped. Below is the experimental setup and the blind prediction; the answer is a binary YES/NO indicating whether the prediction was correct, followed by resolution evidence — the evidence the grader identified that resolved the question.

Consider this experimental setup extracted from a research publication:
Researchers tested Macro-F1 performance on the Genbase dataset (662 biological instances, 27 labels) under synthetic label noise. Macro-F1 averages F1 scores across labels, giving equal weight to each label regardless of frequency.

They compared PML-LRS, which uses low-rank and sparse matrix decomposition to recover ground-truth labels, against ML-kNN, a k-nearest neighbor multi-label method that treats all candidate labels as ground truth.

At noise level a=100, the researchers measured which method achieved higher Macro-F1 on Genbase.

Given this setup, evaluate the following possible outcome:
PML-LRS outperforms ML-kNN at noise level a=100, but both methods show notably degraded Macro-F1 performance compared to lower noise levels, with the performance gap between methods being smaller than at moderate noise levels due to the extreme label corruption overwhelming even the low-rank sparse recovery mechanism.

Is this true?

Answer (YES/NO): NO